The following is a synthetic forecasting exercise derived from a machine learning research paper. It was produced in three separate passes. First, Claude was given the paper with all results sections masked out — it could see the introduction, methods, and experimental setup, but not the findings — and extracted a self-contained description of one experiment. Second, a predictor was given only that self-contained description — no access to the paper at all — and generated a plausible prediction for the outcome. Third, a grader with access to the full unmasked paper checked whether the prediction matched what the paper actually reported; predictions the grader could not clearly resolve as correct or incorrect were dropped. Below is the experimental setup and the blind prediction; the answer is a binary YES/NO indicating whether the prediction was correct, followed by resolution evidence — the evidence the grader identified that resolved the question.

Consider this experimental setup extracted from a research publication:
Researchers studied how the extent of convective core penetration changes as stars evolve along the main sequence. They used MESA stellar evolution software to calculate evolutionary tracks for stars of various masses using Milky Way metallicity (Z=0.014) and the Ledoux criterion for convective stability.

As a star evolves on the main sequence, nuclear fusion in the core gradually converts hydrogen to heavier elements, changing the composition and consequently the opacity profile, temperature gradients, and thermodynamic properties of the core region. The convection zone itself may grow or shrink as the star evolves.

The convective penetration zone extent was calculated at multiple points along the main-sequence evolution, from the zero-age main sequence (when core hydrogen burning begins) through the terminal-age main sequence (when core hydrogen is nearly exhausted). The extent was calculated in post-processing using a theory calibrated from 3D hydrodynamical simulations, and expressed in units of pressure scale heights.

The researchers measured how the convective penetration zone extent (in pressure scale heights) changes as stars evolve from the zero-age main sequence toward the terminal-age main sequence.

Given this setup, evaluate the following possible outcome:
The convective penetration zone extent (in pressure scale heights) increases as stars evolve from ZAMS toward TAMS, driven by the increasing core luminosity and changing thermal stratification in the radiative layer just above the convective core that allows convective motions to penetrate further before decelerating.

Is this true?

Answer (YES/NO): NO